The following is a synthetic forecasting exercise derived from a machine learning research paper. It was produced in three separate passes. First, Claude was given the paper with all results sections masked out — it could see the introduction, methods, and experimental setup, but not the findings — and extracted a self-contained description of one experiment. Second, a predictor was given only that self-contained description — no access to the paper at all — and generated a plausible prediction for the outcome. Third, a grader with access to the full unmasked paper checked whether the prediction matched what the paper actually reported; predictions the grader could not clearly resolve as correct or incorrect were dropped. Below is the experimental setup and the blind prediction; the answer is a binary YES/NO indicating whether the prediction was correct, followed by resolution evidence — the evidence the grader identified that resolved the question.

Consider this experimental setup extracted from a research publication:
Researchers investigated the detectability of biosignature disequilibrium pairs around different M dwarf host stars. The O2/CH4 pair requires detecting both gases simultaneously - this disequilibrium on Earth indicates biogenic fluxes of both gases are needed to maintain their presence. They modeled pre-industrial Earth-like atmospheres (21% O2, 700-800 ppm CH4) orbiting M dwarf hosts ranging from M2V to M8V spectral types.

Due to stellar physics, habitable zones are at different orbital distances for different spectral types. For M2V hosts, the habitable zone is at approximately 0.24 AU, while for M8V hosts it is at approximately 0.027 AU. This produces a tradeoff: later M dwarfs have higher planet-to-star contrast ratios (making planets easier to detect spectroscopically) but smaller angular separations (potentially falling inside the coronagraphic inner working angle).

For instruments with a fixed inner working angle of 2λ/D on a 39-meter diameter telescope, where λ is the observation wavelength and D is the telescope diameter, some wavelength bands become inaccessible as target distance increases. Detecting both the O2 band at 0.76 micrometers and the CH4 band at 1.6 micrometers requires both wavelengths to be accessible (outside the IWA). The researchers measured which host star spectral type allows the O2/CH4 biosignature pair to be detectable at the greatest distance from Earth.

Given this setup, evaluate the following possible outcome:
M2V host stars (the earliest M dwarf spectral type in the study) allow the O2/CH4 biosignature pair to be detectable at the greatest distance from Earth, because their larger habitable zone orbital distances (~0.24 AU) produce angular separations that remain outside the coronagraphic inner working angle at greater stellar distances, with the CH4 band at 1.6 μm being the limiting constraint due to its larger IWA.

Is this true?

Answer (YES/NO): YES